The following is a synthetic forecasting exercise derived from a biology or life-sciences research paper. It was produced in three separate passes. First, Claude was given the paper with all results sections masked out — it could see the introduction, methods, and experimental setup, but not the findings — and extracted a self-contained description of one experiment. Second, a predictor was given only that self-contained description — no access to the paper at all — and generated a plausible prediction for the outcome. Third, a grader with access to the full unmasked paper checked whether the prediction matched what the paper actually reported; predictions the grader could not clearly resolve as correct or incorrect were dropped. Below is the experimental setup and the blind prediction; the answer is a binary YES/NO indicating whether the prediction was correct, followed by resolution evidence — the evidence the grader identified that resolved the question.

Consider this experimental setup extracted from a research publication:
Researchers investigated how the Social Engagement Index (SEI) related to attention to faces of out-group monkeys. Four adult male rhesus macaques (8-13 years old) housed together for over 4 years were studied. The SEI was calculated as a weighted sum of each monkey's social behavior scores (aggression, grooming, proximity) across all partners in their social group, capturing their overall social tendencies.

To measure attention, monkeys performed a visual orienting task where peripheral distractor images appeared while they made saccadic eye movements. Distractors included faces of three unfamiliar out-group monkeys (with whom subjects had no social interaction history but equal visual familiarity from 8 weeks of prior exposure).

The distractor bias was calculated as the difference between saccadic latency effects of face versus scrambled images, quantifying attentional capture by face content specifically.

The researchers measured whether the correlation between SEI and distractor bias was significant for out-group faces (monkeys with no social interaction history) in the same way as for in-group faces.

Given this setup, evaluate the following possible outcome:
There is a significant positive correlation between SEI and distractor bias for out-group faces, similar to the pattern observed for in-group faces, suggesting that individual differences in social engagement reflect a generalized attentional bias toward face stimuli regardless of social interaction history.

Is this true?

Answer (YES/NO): NO